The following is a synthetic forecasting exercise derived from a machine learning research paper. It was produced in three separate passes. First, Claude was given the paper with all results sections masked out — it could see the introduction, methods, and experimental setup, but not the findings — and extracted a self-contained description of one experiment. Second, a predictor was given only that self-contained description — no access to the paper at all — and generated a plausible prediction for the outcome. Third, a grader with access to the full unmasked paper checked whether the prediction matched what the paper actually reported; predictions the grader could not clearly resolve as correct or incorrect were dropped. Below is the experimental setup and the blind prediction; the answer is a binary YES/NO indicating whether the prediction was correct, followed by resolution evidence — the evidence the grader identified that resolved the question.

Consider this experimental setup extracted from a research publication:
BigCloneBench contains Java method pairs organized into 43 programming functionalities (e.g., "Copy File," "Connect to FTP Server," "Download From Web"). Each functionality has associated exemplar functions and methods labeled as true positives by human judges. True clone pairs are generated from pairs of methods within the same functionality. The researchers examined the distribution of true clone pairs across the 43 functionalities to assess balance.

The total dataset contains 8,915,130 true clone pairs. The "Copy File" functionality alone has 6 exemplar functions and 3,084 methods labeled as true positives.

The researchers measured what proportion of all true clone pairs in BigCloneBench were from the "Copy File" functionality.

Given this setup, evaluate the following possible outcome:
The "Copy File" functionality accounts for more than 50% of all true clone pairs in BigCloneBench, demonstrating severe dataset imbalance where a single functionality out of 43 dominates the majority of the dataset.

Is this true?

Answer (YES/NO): YES